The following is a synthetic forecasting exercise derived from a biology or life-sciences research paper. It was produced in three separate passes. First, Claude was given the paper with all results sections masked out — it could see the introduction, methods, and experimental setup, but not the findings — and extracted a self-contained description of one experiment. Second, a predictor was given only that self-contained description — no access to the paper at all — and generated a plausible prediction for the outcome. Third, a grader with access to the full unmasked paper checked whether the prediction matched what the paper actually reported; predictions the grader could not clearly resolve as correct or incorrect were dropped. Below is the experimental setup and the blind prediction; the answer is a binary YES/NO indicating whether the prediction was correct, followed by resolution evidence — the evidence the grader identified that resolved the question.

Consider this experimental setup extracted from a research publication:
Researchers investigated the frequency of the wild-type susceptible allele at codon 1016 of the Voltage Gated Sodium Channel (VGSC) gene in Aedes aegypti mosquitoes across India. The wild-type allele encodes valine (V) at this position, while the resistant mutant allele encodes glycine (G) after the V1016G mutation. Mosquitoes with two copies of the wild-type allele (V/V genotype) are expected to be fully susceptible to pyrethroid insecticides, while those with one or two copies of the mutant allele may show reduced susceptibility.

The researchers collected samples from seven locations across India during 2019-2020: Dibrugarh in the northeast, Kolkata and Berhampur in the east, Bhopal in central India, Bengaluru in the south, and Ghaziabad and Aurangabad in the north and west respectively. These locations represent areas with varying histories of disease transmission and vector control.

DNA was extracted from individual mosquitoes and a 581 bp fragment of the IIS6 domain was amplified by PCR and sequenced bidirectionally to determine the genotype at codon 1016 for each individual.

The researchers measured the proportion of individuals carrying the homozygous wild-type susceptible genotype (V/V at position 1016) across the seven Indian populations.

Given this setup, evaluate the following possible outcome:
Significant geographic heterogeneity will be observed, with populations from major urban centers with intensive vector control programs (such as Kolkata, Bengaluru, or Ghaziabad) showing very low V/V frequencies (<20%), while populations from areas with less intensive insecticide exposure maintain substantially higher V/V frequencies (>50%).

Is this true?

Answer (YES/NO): NO